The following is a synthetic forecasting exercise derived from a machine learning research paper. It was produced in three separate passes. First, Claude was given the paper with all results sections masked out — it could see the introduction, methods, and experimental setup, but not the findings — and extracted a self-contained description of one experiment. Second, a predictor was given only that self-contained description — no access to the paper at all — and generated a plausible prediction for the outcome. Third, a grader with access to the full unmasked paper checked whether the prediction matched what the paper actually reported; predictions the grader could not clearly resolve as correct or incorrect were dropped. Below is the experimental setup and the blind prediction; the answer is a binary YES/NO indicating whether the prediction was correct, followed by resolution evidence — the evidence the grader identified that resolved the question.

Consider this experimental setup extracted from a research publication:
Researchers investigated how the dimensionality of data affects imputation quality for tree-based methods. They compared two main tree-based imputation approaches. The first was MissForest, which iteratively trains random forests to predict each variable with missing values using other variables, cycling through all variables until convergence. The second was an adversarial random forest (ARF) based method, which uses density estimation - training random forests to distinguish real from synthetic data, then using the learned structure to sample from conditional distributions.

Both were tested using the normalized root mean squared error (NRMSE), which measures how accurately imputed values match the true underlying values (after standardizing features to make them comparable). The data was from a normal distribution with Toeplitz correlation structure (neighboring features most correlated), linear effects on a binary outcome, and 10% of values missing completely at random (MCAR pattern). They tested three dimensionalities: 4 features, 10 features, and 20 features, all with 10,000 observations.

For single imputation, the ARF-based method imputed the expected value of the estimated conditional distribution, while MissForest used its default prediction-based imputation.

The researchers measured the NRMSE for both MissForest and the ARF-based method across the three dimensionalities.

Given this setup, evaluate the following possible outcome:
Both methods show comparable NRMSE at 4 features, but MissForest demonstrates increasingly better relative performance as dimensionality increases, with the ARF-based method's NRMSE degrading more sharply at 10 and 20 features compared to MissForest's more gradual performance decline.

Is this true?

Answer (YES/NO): NO